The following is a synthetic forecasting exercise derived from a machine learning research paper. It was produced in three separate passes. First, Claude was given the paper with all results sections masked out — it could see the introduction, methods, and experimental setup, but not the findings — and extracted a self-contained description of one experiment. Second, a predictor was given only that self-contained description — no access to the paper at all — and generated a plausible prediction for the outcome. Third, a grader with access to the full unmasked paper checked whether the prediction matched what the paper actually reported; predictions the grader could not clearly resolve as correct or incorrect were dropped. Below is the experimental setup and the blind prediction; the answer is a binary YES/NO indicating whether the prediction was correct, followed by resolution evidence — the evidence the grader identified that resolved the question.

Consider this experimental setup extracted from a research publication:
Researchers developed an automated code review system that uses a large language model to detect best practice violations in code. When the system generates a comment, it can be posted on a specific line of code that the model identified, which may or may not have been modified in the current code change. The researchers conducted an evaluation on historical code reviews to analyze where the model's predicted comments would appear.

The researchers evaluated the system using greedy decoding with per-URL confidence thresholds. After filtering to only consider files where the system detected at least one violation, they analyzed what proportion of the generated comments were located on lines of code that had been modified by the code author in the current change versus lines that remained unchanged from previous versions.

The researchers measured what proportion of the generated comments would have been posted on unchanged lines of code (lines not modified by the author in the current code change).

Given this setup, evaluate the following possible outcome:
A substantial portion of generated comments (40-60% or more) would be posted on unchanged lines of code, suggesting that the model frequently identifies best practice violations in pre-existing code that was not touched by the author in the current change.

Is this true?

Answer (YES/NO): YES